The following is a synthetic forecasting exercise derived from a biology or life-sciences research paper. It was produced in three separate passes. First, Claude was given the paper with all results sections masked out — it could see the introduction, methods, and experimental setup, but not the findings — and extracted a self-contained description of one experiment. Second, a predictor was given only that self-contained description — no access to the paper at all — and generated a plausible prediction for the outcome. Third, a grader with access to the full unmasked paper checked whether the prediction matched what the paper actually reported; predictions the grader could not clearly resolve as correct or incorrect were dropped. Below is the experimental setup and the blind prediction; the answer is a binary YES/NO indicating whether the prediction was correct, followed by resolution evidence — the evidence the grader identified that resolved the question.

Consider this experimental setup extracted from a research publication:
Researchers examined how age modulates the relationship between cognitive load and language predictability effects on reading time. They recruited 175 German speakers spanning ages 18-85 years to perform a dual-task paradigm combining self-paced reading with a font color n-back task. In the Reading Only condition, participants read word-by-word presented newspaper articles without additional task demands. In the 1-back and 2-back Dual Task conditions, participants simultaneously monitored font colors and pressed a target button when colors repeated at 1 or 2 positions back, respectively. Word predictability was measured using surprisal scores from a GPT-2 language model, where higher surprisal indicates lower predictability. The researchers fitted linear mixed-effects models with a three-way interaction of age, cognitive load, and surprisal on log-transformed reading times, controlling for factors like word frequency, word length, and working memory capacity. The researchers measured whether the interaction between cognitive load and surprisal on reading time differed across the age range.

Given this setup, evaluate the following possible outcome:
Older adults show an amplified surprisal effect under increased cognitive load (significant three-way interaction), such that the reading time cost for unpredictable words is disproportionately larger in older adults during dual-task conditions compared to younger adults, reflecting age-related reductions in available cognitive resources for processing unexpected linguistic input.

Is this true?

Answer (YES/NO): NO